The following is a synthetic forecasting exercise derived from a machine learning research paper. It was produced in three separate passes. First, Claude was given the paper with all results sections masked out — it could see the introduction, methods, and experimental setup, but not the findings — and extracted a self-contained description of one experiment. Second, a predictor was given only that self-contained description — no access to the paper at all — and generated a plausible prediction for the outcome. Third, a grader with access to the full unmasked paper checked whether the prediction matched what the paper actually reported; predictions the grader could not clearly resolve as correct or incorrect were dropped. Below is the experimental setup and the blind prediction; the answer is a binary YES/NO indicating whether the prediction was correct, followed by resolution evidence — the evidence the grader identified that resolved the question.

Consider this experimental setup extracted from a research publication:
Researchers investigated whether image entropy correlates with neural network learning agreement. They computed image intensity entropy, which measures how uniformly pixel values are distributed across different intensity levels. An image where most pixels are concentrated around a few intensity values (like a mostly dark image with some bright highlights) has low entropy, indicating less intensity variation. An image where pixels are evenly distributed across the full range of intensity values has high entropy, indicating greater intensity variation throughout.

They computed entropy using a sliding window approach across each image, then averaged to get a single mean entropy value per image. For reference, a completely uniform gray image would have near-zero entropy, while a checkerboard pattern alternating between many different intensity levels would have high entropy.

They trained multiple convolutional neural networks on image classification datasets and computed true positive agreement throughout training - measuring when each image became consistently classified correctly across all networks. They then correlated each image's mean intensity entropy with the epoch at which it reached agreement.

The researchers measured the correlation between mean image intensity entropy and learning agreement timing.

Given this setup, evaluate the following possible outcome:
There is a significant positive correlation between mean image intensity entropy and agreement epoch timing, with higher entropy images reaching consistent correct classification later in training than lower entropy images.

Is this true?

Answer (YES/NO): YES